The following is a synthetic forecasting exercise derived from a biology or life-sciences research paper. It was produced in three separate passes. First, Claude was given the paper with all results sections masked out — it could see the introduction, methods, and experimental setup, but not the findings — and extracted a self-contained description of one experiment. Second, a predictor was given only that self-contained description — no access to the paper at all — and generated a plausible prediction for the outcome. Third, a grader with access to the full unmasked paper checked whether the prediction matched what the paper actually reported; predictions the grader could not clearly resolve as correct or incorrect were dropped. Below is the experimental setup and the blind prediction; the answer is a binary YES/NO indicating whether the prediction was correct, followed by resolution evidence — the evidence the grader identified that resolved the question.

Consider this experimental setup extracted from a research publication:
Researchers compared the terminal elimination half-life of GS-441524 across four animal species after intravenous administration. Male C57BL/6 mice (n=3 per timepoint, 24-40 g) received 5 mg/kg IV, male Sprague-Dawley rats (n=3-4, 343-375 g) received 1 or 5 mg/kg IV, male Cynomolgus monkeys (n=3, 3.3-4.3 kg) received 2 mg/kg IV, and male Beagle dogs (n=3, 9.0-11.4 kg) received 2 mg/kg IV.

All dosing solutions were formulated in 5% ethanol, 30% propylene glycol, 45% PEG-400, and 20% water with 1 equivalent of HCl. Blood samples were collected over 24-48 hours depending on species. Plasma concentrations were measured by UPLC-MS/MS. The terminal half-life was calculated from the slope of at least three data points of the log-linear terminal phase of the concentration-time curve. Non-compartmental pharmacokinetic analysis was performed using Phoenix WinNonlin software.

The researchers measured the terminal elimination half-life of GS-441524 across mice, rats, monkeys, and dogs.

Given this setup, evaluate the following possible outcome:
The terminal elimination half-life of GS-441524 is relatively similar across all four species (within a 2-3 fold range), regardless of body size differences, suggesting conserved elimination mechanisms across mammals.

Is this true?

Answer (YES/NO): YES